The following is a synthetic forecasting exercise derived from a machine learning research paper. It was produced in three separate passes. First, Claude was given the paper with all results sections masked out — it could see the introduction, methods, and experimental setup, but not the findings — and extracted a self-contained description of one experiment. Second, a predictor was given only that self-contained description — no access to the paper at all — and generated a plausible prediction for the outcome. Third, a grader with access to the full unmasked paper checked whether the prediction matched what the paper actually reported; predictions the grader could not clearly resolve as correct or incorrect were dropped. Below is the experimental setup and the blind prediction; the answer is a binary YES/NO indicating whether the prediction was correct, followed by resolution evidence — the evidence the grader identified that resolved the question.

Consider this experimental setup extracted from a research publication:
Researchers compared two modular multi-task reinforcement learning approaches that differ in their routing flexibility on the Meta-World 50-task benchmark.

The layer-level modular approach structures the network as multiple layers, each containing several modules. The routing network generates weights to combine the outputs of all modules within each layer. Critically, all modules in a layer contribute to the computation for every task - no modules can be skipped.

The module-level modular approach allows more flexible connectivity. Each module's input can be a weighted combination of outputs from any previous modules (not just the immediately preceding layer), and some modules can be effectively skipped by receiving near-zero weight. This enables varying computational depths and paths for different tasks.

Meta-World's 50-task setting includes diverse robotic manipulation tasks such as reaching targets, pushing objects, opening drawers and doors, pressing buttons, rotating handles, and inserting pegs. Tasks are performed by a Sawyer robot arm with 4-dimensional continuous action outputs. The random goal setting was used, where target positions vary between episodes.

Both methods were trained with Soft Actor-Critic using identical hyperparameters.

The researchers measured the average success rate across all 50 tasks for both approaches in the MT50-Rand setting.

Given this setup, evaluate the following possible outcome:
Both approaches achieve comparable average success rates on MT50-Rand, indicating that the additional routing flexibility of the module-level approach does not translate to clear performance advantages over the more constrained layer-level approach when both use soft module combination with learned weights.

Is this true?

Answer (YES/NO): NO